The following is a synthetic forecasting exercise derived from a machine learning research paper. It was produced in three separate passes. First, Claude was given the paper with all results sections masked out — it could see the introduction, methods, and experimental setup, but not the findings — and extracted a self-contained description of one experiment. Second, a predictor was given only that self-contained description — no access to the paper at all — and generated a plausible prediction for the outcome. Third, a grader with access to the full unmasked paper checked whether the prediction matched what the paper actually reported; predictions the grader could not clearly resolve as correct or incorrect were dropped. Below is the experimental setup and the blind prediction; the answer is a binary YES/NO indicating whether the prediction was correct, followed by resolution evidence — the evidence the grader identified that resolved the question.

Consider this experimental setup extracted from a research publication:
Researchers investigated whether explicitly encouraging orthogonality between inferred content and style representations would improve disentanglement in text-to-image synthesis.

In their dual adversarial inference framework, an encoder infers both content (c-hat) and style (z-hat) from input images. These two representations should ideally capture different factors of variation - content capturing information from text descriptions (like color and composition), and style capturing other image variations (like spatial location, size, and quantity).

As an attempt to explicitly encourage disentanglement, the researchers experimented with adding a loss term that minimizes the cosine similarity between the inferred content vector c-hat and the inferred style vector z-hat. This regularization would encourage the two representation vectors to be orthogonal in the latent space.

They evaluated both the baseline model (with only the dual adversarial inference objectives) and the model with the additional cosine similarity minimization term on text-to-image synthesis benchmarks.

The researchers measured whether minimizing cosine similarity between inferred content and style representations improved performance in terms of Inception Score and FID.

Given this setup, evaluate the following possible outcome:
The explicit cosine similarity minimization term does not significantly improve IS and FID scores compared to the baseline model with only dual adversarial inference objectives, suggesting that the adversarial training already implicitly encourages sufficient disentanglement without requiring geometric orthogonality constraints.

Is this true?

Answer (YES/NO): YES